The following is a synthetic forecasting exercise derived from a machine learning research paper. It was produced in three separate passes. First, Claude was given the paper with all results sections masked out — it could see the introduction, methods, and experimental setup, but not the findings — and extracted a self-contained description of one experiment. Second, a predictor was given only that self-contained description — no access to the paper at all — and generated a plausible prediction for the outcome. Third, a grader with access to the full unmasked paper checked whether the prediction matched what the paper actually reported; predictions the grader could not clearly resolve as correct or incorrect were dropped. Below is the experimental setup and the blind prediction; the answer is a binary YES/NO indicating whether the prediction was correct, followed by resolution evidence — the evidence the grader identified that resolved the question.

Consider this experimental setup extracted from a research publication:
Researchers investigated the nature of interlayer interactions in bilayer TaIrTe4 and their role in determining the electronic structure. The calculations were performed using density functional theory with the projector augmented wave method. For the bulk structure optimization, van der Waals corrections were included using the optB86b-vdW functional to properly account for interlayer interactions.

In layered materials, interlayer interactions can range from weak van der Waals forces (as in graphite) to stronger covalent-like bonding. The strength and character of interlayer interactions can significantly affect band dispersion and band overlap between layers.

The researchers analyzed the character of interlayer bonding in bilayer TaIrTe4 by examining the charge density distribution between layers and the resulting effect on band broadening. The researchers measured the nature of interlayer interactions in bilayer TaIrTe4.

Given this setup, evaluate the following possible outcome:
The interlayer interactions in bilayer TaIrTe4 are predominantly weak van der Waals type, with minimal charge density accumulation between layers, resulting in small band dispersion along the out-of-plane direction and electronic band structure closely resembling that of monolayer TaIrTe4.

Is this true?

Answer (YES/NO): NO